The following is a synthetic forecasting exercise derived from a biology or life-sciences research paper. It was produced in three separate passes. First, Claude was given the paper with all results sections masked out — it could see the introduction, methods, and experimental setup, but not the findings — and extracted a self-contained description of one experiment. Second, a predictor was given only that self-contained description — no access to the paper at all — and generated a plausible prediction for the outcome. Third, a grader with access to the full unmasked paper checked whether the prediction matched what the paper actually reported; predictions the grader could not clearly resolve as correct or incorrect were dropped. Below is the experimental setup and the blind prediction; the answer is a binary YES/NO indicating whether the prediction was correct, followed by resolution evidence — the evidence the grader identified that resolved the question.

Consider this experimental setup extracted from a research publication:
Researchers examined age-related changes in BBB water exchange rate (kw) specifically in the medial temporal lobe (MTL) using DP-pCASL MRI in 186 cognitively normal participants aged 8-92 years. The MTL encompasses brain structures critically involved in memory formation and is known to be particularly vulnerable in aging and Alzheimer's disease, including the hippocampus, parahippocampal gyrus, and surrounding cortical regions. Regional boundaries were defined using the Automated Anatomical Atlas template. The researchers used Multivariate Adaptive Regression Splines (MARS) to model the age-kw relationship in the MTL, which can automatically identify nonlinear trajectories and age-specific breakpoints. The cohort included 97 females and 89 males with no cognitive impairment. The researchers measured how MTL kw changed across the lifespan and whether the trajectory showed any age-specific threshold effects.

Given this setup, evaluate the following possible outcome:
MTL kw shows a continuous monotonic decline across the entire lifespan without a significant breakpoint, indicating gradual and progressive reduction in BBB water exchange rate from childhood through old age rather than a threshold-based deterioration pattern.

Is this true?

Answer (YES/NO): NO